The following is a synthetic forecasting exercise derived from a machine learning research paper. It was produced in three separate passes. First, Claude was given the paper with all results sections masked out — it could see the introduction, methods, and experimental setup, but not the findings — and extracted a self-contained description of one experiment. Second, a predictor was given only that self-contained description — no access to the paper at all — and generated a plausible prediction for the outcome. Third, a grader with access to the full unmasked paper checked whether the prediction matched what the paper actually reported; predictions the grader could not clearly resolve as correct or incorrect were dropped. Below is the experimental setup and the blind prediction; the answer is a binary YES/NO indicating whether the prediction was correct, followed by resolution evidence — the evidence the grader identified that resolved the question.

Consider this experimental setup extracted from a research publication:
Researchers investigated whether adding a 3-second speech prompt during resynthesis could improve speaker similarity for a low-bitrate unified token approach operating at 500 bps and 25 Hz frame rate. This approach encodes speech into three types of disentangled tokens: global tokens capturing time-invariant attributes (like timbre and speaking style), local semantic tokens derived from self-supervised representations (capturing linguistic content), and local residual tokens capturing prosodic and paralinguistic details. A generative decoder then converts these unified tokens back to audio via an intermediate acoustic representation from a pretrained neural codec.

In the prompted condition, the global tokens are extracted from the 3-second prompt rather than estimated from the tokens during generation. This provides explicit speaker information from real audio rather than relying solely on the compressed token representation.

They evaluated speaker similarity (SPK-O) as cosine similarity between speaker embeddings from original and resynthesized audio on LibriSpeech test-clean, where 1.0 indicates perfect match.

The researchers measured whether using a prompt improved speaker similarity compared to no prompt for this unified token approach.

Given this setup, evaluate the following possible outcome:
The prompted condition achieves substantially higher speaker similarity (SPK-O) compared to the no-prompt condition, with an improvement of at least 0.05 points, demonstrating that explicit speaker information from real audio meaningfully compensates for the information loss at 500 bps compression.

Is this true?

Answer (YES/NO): YES